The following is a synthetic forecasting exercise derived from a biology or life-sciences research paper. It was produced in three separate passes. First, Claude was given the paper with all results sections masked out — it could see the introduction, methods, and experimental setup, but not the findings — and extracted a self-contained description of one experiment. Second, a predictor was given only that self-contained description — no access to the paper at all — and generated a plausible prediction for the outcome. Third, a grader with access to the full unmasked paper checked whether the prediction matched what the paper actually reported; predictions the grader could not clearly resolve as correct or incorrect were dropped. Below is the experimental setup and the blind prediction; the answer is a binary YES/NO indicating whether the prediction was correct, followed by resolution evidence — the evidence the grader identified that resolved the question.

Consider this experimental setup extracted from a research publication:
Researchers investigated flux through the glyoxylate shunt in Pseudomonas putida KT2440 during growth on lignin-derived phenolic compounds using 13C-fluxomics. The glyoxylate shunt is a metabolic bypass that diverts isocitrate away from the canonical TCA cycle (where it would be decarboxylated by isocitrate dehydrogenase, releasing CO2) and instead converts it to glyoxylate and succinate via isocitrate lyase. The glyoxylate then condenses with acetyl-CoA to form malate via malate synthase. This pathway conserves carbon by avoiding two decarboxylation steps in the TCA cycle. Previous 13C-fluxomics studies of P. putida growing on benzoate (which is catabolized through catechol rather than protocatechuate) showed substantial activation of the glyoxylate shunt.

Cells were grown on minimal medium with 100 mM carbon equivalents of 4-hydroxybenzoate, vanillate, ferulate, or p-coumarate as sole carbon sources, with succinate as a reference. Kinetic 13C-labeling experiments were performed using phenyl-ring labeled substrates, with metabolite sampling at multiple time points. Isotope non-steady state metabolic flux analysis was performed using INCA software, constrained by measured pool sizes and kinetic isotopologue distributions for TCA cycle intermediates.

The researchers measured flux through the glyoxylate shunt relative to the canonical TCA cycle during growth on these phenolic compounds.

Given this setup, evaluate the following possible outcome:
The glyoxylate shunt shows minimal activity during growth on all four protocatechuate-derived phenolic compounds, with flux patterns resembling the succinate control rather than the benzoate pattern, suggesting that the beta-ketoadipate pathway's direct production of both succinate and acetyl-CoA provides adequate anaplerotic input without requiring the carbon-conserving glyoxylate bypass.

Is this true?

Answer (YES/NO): NO